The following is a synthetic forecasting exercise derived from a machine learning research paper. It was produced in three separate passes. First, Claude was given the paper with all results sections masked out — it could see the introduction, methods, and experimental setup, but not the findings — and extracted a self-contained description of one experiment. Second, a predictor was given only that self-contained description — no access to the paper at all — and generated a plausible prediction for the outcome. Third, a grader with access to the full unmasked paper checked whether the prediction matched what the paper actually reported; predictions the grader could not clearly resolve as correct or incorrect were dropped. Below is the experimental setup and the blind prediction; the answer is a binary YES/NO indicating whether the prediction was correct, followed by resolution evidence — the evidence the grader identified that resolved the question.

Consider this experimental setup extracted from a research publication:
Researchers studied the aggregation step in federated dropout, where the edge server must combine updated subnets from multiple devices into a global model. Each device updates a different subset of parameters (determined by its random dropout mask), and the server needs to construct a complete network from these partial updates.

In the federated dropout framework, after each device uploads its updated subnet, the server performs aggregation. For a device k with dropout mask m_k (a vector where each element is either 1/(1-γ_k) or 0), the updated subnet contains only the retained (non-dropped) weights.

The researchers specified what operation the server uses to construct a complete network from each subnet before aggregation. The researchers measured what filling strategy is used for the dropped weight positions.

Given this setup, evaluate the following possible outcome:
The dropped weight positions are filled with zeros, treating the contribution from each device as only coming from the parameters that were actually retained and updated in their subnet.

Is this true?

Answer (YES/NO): YES